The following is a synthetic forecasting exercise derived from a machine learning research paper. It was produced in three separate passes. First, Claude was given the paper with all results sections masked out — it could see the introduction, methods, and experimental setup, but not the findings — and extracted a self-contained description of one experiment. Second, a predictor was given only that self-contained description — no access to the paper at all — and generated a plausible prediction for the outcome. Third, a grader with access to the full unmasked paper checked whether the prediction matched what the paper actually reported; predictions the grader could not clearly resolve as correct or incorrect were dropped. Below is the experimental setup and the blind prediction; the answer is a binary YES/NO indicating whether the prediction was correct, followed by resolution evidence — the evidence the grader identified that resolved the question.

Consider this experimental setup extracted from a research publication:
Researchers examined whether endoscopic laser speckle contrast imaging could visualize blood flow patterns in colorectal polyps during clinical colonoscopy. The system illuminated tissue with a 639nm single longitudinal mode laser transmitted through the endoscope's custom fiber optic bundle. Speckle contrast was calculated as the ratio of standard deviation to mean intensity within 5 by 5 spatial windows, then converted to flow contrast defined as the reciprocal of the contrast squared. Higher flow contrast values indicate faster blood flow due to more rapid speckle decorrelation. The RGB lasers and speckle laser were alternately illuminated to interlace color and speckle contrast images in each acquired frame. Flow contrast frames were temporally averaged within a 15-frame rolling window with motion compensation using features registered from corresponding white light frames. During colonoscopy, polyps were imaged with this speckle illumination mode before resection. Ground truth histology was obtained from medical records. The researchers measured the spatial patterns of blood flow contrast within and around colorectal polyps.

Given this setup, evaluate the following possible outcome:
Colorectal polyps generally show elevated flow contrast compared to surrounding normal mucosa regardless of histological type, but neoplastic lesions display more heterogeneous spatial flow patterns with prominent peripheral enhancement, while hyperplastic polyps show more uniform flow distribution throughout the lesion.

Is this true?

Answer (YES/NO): NO